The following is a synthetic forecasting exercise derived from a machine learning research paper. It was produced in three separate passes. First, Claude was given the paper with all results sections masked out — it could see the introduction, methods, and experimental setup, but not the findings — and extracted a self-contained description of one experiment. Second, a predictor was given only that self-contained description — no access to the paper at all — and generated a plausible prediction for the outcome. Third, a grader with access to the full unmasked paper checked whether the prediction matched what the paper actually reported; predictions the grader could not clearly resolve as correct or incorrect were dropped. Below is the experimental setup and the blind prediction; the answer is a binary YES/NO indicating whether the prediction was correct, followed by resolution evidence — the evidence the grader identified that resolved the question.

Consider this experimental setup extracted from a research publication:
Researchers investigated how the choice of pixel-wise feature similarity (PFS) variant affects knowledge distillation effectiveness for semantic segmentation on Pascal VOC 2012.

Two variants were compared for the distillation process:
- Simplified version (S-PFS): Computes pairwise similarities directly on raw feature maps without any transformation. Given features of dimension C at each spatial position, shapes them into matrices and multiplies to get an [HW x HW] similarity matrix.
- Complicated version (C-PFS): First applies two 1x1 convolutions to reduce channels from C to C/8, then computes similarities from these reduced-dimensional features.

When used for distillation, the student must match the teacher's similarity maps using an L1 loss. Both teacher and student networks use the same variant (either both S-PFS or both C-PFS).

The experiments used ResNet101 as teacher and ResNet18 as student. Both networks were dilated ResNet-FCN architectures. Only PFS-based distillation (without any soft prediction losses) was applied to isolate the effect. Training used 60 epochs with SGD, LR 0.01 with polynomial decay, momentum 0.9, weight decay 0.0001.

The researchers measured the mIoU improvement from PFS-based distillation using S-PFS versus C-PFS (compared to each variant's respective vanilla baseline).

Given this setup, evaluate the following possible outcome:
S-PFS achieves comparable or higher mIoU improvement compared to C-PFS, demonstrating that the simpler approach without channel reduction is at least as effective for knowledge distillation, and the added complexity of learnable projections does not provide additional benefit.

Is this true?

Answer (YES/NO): NO